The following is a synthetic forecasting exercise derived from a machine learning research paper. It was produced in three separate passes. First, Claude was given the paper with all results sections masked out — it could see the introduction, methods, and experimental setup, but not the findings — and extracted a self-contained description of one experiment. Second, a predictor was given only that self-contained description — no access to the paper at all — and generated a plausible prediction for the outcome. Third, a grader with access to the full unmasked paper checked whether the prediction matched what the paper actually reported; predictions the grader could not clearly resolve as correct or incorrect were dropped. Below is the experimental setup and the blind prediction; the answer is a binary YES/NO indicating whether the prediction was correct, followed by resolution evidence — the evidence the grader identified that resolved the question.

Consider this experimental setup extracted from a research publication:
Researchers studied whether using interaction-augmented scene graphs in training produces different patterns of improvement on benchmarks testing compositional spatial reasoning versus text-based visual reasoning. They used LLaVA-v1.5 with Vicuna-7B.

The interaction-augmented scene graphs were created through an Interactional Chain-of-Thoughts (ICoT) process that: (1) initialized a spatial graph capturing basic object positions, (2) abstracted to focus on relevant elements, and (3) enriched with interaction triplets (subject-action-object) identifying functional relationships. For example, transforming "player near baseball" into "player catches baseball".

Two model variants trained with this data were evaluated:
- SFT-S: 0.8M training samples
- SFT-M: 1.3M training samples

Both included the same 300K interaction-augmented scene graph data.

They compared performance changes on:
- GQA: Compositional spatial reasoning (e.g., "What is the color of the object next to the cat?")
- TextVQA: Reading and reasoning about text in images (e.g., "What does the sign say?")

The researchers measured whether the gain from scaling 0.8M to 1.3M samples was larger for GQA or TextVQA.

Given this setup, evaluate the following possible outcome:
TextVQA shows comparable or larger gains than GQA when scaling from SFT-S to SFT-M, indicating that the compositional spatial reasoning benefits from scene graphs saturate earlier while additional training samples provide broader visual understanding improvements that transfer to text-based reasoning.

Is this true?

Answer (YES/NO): YES